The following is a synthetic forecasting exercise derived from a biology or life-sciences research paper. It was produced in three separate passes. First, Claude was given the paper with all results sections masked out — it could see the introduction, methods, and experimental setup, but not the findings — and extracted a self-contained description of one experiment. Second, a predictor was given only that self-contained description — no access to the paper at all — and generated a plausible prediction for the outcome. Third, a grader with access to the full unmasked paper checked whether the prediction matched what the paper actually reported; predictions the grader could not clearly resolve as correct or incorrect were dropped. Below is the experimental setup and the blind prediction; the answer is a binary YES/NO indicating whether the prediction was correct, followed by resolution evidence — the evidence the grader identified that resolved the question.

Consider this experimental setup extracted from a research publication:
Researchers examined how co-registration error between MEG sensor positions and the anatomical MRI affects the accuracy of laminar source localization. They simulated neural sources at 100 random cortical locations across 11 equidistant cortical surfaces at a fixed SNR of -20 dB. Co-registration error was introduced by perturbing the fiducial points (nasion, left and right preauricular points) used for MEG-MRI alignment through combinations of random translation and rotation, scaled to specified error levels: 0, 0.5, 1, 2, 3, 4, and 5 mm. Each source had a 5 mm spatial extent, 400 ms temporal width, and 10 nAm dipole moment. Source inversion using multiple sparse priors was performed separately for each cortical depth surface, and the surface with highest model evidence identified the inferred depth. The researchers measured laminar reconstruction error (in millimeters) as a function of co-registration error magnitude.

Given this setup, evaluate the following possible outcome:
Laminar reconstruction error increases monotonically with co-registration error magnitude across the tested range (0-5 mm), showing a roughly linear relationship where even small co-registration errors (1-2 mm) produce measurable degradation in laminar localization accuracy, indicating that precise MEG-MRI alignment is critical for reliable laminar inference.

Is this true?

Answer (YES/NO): NO